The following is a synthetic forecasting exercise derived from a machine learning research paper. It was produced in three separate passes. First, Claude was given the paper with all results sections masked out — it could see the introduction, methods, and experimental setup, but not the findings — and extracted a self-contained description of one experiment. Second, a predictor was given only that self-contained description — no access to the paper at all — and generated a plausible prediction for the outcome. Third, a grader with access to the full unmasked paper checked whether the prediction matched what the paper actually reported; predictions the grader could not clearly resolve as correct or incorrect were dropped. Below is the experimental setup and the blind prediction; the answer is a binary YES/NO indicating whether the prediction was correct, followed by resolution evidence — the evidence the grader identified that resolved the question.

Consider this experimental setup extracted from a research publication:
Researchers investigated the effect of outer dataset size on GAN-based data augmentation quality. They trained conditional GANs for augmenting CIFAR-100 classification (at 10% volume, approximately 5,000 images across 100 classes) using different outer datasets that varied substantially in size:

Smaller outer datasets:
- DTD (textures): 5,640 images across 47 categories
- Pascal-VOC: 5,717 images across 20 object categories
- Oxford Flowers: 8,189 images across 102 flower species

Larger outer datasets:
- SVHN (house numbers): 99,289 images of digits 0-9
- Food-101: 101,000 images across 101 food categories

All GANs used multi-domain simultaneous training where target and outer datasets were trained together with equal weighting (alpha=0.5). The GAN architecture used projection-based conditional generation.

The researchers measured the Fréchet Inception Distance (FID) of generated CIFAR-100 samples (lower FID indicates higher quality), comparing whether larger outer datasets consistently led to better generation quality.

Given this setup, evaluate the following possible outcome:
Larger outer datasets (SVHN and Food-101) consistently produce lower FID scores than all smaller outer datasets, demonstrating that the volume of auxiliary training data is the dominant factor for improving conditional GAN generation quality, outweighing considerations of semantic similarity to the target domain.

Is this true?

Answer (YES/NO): NO